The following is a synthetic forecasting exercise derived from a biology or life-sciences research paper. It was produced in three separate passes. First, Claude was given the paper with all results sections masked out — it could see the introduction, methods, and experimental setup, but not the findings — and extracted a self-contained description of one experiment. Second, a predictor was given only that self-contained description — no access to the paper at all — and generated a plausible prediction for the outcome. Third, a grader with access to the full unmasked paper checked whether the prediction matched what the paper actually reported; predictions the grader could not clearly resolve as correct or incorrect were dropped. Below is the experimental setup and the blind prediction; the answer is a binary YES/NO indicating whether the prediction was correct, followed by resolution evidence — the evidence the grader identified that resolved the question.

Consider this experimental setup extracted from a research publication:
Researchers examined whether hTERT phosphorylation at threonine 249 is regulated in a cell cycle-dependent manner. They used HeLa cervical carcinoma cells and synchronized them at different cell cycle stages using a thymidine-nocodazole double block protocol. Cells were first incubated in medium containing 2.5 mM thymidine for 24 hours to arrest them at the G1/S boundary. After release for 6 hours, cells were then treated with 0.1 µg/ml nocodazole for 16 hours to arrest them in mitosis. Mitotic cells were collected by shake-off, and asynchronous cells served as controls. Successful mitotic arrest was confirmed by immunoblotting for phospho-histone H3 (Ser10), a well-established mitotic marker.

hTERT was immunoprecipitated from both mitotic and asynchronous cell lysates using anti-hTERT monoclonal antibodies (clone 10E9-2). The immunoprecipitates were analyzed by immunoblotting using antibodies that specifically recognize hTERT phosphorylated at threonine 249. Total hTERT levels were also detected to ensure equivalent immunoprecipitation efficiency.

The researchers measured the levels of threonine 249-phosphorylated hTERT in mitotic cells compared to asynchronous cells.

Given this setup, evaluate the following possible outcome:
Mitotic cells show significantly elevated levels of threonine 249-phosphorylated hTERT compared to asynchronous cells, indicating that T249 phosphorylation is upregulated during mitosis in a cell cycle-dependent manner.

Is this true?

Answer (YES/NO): YES